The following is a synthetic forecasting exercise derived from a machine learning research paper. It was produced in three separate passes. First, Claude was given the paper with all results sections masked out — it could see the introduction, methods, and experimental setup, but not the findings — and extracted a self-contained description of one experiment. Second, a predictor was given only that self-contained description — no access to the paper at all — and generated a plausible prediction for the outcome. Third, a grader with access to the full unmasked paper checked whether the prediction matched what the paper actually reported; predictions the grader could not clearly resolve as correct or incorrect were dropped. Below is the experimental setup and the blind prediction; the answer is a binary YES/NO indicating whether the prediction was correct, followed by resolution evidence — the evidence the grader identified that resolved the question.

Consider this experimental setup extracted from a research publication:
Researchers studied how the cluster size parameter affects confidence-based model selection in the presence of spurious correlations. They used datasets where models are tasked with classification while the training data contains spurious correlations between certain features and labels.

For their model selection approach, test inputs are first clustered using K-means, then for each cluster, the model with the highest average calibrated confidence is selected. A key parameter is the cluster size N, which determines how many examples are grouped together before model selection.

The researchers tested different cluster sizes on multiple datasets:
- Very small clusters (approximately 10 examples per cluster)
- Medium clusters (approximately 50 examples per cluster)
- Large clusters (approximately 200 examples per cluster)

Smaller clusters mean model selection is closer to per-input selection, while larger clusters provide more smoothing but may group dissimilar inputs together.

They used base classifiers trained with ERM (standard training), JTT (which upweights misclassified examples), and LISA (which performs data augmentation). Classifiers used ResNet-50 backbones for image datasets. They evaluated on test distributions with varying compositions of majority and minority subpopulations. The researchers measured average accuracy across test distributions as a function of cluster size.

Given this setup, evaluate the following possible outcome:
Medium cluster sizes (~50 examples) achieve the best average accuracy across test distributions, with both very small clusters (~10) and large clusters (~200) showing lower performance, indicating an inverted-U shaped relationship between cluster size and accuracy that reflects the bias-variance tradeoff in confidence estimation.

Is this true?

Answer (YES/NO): NO